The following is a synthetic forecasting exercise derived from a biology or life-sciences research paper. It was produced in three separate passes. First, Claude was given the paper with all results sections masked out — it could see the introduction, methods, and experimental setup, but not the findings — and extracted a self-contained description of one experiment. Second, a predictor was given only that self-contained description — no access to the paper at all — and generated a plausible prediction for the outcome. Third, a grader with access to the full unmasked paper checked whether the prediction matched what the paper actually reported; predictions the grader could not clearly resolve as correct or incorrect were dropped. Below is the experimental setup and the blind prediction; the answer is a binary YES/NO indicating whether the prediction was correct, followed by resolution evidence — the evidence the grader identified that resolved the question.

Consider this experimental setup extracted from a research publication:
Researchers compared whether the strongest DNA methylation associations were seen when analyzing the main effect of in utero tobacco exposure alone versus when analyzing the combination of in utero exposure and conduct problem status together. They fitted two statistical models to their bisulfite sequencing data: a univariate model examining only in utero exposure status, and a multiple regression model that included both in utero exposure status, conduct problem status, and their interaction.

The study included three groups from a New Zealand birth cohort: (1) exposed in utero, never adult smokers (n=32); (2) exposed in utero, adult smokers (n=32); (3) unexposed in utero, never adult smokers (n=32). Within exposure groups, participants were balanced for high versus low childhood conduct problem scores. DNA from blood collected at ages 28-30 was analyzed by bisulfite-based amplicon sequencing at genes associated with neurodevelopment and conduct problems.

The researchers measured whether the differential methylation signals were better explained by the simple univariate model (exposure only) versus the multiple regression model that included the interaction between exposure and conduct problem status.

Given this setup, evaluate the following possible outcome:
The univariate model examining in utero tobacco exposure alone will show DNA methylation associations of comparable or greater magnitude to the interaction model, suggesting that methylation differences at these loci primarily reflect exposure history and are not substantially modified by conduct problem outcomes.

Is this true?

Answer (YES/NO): NO